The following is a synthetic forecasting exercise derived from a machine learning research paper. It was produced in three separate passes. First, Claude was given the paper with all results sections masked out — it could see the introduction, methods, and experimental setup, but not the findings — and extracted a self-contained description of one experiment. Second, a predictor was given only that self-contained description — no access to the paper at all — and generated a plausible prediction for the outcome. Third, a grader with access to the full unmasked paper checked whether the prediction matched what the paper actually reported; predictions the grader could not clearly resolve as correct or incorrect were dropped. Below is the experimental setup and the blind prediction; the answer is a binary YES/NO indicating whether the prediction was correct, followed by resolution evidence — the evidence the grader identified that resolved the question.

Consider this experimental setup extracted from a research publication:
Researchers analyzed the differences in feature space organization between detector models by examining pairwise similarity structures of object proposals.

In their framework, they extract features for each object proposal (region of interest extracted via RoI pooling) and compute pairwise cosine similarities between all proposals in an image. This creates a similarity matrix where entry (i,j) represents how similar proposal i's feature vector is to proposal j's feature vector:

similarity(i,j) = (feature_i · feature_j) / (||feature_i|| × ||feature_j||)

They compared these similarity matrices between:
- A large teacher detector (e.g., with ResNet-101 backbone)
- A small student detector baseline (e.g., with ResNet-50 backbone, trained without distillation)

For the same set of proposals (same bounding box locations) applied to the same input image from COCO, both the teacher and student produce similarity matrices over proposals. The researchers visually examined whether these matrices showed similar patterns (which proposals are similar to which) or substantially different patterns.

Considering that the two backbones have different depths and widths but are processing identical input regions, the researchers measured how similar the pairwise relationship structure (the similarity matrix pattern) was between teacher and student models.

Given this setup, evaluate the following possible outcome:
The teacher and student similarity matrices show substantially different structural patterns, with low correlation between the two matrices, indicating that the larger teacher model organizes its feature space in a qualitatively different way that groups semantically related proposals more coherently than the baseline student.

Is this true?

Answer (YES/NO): YES